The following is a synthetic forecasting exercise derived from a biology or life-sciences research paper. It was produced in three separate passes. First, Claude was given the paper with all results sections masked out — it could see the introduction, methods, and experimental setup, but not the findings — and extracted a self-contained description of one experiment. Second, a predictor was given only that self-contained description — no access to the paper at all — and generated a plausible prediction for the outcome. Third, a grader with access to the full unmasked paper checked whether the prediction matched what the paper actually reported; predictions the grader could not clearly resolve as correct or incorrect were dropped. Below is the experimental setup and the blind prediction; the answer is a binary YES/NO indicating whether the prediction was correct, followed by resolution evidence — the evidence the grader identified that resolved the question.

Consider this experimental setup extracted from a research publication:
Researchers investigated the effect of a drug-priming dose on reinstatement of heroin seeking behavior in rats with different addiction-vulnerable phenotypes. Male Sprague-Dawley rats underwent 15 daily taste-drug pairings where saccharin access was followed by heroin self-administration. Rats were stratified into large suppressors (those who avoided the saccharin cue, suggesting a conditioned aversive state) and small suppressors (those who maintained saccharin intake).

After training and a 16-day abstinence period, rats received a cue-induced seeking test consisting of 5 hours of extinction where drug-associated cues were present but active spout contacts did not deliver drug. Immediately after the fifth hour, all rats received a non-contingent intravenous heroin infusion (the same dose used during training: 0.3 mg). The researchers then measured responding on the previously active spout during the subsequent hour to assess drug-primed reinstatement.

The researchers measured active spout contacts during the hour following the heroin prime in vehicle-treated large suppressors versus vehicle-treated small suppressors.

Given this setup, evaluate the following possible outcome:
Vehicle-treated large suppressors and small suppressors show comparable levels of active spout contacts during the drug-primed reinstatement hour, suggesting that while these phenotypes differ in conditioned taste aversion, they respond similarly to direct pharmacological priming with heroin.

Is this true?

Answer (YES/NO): YES